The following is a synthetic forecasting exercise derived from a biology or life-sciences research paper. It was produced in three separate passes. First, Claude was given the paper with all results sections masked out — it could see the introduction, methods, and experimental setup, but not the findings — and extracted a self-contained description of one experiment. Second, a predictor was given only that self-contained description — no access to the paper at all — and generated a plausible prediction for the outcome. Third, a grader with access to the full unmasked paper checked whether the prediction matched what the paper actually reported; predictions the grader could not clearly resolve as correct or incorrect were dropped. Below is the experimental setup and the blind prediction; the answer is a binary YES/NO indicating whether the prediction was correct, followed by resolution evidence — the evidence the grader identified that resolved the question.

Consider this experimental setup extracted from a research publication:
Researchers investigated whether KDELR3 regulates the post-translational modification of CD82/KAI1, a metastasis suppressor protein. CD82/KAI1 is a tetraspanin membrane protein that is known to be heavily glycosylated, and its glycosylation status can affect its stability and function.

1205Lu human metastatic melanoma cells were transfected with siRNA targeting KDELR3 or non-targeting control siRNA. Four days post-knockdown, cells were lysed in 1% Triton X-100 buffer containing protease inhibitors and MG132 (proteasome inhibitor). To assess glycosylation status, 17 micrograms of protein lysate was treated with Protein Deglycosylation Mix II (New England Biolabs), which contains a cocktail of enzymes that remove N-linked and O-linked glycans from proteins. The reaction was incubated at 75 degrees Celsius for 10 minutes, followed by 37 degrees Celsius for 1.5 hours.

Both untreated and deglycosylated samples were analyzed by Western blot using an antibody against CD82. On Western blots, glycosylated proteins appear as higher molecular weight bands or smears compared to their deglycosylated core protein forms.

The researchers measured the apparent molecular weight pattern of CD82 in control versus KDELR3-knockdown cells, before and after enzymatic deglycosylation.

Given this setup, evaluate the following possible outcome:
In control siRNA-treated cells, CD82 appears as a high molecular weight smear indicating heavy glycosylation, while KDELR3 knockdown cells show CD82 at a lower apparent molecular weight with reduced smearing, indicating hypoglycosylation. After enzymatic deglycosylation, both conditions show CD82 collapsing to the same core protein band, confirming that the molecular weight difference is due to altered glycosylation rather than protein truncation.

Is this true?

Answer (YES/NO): NO